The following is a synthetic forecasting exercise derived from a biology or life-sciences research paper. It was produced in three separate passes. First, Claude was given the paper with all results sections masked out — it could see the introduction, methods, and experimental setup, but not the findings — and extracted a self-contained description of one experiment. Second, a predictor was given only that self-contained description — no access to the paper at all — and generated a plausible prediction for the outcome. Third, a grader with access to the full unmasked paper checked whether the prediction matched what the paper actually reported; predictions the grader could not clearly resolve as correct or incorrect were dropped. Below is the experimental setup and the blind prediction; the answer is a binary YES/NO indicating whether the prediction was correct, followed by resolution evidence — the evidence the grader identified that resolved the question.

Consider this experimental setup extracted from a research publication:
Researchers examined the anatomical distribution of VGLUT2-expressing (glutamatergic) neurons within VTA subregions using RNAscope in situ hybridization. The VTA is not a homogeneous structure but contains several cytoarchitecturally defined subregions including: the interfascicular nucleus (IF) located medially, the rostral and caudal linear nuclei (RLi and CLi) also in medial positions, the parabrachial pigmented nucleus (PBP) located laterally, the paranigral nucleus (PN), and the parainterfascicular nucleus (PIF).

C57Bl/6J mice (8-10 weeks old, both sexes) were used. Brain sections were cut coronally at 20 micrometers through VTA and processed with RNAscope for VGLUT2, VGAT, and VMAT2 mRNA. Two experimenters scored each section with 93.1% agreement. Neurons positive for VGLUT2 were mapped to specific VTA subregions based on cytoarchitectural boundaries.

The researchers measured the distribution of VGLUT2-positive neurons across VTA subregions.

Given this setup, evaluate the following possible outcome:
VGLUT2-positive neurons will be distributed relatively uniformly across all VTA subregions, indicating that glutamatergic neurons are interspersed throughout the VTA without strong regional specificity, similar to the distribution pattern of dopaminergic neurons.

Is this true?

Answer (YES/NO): NO